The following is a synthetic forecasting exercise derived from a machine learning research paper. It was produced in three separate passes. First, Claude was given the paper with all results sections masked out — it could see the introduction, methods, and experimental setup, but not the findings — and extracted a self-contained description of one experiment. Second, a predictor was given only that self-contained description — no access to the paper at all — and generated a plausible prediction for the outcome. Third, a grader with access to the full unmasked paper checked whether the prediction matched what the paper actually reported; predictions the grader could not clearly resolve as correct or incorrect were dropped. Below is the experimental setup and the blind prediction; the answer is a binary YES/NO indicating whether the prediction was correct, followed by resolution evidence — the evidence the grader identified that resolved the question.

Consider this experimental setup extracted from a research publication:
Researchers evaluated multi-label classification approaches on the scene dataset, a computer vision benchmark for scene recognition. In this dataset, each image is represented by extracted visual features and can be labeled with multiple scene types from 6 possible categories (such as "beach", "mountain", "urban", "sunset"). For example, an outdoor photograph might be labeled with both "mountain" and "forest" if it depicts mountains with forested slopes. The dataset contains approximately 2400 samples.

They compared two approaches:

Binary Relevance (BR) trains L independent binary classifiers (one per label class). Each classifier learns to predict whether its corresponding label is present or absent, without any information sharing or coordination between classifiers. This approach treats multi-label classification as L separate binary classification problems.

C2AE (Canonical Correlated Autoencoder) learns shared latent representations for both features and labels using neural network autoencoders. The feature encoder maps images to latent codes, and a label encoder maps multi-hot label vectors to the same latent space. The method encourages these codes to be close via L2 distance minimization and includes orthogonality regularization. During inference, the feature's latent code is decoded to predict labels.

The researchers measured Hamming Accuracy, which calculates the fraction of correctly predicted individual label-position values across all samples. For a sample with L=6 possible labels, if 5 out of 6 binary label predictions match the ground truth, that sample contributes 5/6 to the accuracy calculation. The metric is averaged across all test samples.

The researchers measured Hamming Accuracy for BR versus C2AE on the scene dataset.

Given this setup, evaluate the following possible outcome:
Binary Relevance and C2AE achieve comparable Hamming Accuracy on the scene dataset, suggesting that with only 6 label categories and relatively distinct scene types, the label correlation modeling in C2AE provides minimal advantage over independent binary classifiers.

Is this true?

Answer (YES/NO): NO